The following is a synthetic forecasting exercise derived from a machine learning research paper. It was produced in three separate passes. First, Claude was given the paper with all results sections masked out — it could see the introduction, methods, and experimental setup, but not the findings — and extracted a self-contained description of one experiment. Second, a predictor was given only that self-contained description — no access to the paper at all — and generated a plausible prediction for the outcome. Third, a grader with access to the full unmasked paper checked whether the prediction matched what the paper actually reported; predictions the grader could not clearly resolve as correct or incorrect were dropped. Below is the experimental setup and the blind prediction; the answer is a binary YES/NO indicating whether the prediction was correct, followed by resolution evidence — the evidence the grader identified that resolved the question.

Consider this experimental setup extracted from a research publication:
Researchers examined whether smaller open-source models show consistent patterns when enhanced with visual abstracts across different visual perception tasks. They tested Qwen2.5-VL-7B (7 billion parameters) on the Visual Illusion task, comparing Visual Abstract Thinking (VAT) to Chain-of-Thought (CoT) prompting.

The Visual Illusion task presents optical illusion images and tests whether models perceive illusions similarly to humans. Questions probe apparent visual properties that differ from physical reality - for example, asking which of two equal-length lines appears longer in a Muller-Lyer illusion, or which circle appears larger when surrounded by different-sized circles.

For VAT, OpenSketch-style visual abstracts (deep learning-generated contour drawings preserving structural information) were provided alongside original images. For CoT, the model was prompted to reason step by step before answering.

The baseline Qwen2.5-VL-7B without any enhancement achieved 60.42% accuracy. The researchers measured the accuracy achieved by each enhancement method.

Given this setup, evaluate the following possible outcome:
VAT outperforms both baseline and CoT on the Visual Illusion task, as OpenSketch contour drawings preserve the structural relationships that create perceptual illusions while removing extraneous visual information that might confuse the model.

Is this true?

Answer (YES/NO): YES